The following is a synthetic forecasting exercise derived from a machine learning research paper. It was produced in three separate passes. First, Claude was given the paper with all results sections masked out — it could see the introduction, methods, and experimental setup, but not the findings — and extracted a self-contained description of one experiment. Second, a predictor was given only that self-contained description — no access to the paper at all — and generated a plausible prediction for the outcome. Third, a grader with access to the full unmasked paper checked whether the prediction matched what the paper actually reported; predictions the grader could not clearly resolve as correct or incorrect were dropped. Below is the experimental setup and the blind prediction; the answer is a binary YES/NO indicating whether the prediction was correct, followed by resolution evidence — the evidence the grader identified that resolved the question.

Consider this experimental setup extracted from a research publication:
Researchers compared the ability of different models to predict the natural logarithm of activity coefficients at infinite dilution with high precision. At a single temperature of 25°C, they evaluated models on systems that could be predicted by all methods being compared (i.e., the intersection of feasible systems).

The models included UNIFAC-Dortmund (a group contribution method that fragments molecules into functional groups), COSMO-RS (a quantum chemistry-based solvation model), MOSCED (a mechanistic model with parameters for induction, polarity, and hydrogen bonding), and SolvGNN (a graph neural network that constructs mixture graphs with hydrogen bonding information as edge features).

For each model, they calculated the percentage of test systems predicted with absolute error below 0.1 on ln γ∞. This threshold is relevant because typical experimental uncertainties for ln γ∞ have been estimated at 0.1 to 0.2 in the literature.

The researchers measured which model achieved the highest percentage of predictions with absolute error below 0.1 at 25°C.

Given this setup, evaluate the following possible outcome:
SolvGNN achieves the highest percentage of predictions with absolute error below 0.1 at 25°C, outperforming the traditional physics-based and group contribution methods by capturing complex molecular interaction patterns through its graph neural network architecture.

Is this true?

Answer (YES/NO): YES